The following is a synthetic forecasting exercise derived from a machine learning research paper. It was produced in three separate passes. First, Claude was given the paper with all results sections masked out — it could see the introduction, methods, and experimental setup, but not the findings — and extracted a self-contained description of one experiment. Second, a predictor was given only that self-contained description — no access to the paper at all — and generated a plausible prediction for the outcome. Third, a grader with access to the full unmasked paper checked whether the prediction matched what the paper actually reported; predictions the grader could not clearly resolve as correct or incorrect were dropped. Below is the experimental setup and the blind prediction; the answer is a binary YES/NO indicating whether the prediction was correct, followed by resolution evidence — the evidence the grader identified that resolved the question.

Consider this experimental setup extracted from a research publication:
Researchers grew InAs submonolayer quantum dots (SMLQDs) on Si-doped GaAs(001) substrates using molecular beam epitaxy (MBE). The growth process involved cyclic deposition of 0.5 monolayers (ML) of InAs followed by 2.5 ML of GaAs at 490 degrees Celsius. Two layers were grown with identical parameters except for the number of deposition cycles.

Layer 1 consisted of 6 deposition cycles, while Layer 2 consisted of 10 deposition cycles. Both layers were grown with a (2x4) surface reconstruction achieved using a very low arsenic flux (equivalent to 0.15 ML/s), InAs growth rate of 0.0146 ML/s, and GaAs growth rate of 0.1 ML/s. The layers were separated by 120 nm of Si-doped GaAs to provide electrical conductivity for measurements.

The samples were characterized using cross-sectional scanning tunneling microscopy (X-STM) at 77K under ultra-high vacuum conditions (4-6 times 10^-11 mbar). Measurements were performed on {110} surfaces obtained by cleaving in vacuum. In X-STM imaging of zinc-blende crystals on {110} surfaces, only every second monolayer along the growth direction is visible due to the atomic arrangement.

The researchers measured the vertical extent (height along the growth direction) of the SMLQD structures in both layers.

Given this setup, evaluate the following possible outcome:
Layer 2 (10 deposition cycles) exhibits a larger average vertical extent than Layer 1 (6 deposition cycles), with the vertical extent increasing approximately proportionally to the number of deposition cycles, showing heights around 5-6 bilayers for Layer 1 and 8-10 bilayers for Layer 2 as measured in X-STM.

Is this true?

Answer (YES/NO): NO